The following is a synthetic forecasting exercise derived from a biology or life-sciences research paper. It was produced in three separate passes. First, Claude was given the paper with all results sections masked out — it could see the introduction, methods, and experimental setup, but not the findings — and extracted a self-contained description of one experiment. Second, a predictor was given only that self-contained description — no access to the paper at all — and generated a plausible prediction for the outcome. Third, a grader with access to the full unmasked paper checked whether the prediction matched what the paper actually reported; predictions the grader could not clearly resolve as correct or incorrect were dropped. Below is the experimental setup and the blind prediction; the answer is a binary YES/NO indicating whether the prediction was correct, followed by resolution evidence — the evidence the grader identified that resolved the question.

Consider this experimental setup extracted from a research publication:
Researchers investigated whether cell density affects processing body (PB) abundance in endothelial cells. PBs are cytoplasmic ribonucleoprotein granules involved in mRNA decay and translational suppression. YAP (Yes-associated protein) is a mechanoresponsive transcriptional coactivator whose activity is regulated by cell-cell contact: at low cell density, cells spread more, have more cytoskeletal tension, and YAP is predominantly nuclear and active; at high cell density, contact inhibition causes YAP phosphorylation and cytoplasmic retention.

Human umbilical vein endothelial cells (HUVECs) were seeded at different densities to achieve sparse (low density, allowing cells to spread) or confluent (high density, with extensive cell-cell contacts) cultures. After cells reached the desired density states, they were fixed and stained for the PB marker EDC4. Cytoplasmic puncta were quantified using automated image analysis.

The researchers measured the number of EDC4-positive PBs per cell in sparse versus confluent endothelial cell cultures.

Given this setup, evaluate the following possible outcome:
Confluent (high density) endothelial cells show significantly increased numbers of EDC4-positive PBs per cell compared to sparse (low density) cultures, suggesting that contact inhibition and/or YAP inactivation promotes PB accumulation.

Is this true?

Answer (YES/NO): NO